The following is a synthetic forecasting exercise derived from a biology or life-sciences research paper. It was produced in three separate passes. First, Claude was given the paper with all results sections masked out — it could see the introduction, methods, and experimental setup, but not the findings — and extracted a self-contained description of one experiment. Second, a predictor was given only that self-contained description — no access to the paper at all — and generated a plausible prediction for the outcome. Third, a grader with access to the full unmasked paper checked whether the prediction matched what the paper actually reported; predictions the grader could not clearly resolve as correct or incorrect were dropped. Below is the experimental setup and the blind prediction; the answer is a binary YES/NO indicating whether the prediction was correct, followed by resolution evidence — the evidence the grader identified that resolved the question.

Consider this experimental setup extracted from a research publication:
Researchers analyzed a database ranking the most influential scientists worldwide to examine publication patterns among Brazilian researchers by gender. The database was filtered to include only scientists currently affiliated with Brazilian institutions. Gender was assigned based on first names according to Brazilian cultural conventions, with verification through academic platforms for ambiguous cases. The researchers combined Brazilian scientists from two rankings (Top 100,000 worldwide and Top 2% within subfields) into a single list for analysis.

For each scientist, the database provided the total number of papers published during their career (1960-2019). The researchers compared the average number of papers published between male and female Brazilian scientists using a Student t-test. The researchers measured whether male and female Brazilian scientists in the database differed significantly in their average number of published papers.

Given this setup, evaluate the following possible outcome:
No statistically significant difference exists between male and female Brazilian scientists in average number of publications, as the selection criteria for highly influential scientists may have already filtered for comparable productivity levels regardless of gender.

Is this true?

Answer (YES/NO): NO